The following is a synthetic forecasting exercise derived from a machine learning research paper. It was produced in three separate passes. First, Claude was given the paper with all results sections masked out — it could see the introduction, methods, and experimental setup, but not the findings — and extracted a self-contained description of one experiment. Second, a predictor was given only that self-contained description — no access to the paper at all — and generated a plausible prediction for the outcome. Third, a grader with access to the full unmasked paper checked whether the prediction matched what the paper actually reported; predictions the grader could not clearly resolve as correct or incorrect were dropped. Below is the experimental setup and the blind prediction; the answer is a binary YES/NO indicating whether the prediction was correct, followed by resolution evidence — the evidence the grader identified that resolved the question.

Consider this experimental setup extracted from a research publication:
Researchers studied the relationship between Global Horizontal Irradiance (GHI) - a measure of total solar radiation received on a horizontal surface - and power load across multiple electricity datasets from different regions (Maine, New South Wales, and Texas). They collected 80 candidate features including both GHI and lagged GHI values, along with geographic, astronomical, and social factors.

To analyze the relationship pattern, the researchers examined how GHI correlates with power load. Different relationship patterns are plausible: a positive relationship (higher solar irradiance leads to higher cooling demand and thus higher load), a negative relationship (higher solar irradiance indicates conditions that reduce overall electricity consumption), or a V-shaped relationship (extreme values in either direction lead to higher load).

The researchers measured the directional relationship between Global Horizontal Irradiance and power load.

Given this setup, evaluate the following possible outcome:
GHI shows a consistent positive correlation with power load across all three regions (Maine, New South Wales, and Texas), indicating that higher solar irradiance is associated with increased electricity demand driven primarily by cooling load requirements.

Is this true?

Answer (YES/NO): NO